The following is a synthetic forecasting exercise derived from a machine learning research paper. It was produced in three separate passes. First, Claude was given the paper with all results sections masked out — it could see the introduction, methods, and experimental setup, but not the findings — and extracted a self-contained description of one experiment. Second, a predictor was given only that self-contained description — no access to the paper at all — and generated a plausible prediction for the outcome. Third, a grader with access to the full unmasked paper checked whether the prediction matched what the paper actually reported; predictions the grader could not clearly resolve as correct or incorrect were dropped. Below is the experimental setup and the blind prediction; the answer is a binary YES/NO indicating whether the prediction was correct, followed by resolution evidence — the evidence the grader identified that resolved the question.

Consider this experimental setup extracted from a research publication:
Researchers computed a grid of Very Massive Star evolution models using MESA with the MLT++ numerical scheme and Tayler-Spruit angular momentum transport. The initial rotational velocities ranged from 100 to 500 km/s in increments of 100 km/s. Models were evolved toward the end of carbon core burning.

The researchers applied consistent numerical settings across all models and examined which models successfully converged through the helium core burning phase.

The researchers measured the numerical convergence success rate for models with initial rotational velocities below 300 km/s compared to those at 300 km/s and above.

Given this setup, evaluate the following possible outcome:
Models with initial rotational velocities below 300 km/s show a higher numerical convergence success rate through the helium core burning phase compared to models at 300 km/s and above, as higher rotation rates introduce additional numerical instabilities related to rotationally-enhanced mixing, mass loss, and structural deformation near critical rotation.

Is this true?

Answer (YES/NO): NO